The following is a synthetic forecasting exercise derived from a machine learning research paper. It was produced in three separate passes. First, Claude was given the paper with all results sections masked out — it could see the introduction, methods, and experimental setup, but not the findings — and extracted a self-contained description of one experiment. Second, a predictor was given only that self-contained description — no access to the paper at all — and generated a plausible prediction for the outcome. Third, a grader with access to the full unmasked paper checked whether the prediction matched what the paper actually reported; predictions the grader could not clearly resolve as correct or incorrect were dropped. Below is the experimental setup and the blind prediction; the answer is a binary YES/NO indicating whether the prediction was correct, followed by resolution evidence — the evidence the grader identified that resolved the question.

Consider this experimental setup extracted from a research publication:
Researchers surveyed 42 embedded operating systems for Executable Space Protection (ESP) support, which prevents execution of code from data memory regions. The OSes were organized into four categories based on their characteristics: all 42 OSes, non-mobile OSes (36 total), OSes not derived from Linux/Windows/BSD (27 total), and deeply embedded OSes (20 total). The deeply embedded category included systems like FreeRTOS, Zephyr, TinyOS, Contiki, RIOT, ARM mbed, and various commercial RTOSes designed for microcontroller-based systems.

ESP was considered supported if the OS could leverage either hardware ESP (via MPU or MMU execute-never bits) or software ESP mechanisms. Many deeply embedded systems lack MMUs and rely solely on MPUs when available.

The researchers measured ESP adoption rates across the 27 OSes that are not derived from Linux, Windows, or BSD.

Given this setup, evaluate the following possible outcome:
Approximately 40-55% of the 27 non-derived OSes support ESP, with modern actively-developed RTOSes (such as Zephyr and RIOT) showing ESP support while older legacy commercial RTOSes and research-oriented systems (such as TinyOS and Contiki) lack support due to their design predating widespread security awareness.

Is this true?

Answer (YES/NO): NO